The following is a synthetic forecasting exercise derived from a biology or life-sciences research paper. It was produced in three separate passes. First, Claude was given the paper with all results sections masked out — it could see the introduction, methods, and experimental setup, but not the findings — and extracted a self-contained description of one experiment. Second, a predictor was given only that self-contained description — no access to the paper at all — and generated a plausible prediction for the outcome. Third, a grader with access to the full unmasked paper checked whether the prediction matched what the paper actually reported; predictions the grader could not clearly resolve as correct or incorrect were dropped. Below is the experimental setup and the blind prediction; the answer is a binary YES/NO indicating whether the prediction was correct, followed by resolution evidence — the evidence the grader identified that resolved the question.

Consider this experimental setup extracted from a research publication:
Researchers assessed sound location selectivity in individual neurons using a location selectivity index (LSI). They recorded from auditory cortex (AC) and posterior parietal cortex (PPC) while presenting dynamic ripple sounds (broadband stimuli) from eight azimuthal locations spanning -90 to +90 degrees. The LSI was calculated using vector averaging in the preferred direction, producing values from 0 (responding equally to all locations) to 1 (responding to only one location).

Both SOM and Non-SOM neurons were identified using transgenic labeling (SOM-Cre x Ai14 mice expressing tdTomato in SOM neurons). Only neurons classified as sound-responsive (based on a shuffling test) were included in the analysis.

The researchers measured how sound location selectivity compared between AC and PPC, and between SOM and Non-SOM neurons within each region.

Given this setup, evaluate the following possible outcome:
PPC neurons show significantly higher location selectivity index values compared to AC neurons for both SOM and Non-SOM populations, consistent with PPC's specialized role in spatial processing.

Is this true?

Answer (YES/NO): NO